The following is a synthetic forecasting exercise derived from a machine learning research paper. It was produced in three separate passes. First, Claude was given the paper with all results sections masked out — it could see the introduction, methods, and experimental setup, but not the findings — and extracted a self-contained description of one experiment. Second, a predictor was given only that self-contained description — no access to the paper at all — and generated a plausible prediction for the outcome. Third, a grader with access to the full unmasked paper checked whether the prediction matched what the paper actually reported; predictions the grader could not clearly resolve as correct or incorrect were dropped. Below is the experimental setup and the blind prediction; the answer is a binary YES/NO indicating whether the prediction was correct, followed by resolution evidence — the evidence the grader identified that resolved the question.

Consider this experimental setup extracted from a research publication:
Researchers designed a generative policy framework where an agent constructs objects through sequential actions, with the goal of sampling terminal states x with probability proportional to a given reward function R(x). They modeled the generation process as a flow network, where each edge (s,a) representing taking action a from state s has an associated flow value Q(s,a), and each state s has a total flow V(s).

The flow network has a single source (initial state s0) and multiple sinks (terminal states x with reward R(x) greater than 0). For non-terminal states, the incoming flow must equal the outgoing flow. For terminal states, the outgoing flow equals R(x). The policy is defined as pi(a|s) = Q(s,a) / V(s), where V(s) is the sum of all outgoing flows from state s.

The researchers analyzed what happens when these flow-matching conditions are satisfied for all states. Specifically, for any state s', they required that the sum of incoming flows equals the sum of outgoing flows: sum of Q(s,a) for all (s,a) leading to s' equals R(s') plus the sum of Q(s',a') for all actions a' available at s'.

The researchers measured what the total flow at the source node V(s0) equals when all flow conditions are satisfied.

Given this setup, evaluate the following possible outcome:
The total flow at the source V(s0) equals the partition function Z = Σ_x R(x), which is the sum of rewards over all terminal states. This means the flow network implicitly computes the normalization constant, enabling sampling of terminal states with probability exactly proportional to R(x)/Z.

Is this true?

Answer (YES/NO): YES